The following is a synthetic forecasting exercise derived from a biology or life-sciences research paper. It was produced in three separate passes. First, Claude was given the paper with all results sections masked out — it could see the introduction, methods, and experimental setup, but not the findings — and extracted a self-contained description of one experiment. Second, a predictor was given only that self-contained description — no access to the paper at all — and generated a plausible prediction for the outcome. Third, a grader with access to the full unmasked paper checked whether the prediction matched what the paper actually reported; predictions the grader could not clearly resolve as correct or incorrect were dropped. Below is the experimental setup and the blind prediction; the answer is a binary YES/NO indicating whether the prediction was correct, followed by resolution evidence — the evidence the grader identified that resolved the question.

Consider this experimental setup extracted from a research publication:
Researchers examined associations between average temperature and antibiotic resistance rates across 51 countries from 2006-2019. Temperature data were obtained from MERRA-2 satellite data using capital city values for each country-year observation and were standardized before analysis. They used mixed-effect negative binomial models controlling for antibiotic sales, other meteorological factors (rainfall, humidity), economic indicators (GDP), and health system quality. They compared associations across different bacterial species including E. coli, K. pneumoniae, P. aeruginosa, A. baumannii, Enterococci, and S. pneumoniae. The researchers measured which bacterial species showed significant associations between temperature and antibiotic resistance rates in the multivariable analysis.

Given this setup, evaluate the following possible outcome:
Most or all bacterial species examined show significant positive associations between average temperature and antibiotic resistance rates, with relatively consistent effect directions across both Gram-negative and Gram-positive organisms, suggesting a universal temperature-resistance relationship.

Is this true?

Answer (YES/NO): NO